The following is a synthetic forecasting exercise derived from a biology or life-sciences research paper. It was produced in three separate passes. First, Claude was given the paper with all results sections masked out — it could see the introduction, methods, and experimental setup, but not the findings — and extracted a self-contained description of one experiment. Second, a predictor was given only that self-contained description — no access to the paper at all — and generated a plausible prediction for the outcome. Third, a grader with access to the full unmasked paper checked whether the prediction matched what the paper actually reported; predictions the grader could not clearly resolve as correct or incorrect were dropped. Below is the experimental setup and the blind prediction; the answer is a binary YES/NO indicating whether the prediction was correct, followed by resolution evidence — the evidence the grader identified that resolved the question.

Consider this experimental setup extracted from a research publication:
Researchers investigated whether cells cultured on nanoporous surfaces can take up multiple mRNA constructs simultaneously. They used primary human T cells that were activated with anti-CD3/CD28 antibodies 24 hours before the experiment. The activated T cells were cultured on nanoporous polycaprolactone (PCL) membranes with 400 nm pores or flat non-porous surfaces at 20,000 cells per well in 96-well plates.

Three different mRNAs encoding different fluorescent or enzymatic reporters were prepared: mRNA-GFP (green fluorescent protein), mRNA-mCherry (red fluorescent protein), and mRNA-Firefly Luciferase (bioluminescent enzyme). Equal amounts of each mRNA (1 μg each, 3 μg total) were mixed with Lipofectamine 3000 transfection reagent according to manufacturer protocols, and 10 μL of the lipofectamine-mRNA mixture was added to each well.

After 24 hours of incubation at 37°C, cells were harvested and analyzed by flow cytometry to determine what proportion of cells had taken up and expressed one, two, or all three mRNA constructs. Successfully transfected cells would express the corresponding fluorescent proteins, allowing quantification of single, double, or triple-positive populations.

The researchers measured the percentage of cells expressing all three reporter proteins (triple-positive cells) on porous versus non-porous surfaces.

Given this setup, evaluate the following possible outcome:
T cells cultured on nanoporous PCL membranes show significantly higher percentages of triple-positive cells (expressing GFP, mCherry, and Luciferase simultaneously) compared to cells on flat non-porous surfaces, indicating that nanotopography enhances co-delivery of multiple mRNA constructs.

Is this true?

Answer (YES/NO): YES